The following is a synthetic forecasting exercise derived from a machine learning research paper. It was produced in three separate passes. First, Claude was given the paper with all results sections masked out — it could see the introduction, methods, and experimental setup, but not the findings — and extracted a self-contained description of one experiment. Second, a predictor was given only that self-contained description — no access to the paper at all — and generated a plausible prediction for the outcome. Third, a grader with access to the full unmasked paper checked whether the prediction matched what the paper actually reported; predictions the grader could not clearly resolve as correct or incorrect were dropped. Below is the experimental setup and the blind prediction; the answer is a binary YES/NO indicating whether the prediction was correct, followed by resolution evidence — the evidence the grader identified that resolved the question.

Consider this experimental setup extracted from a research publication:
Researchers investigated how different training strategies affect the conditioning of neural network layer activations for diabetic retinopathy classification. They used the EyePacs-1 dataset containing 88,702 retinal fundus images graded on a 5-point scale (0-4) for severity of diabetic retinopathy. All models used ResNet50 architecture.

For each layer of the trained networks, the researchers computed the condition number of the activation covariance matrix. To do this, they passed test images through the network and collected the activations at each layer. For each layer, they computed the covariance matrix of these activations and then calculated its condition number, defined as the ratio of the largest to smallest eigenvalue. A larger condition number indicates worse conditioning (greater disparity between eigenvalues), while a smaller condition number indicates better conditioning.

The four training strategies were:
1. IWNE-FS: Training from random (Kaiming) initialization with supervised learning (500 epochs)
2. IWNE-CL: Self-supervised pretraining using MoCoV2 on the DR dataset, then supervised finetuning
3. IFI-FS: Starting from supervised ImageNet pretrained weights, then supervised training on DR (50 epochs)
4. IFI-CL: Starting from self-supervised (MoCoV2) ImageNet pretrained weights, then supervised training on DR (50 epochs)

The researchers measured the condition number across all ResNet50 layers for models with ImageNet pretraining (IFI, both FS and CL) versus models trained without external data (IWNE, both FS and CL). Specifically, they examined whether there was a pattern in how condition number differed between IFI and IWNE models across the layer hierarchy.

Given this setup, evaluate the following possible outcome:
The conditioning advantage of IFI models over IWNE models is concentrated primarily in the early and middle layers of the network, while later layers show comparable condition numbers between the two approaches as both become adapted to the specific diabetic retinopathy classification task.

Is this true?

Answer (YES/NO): YES